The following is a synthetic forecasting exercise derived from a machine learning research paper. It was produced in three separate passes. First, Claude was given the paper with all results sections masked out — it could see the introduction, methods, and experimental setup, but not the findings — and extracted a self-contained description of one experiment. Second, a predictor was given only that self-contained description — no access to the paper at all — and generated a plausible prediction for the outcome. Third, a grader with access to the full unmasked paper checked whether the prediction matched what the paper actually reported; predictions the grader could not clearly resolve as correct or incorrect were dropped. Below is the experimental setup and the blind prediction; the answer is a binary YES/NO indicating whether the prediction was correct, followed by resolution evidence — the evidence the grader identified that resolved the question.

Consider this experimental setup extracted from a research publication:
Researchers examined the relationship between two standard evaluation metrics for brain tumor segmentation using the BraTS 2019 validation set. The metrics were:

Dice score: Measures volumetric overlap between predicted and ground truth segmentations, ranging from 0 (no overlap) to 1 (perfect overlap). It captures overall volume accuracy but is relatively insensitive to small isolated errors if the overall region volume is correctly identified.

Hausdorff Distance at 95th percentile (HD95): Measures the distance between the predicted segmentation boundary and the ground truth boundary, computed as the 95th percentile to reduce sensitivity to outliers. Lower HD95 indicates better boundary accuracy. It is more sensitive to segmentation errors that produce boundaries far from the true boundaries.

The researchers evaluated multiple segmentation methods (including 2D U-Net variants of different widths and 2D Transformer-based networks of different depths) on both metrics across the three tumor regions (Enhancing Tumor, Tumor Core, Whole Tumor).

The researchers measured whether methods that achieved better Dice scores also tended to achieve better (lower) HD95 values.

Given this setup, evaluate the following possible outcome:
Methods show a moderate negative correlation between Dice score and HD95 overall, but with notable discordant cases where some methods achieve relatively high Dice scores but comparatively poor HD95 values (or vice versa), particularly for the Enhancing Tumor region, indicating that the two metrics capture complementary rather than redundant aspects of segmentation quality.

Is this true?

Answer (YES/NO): YES